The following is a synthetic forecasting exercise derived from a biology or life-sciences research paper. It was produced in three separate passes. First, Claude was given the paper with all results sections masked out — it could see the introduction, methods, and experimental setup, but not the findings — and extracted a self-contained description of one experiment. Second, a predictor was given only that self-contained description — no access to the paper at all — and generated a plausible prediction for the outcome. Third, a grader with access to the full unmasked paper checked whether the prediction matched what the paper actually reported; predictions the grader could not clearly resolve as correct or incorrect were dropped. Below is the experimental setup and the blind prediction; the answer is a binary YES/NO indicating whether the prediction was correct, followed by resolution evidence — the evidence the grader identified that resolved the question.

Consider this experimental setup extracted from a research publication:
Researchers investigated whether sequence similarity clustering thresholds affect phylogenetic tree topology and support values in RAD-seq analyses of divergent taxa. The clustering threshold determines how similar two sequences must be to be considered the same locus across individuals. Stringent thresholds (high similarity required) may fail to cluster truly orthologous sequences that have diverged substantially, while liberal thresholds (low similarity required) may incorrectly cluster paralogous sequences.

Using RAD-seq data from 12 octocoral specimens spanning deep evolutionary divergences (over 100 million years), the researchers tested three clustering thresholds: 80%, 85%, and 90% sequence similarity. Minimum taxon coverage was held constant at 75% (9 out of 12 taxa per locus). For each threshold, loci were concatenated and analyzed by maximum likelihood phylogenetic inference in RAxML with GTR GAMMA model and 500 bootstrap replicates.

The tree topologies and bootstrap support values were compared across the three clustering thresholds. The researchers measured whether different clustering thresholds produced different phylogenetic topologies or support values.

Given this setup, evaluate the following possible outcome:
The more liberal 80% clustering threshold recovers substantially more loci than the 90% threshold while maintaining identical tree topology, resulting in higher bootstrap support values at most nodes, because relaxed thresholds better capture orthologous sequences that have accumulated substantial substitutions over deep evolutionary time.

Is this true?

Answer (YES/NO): NO